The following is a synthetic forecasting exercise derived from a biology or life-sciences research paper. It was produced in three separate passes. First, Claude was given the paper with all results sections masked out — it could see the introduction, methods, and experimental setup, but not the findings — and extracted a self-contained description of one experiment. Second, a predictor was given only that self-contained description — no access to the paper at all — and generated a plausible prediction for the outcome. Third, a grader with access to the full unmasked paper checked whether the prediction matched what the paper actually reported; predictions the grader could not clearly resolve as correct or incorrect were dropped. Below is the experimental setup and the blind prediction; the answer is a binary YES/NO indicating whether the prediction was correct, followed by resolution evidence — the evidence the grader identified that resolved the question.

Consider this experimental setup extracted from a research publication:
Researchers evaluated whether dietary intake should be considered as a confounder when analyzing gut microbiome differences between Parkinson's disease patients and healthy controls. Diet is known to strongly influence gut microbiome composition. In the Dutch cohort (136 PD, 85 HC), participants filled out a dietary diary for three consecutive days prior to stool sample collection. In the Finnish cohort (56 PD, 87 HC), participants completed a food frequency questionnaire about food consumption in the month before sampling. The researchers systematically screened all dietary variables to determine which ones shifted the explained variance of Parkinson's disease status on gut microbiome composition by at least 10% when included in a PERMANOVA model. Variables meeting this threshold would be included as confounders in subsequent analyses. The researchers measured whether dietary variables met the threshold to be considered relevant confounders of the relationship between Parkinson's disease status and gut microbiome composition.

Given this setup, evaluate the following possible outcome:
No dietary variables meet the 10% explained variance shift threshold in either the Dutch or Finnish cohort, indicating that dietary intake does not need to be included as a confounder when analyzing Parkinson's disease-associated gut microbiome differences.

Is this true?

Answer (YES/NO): YES